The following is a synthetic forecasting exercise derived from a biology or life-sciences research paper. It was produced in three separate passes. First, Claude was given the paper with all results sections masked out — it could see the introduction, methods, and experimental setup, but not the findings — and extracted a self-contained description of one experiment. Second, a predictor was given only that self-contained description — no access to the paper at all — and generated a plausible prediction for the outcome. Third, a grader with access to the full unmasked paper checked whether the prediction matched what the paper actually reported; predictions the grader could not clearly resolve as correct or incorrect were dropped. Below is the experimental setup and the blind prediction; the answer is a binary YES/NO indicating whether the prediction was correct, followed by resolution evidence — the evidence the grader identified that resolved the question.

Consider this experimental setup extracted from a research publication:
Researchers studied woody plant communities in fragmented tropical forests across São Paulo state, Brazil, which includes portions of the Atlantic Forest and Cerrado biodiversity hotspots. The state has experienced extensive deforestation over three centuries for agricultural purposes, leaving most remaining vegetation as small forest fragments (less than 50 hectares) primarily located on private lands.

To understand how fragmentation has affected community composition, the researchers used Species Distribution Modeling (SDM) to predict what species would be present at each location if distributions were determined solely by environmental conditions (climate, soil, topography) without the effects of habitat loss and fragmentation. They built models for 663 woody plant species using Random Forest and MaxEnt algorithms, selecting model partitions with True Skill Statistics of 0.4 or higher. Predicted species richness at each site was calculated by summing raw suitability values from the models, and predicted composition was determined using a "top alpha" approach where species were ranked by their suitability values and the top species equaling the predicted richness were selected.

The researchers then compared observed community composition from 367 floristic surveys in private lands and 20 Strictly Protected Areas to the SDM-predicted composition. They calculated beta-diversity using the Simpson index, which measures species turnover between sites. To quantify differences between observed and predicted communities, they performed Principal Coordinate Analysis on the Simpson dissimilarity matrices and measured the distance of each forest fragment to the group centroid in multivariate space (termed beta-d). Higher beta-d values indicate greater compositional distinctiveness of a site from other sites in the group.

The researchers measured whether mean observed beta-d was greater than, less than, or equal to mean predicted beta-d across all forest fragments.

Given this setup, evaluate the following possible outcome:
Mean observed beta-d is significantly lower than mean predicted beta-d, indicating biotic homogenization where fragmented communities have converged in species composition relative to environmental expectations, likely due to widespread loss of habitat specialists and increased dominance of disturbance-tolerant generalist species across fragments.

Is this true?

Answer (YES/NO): NO